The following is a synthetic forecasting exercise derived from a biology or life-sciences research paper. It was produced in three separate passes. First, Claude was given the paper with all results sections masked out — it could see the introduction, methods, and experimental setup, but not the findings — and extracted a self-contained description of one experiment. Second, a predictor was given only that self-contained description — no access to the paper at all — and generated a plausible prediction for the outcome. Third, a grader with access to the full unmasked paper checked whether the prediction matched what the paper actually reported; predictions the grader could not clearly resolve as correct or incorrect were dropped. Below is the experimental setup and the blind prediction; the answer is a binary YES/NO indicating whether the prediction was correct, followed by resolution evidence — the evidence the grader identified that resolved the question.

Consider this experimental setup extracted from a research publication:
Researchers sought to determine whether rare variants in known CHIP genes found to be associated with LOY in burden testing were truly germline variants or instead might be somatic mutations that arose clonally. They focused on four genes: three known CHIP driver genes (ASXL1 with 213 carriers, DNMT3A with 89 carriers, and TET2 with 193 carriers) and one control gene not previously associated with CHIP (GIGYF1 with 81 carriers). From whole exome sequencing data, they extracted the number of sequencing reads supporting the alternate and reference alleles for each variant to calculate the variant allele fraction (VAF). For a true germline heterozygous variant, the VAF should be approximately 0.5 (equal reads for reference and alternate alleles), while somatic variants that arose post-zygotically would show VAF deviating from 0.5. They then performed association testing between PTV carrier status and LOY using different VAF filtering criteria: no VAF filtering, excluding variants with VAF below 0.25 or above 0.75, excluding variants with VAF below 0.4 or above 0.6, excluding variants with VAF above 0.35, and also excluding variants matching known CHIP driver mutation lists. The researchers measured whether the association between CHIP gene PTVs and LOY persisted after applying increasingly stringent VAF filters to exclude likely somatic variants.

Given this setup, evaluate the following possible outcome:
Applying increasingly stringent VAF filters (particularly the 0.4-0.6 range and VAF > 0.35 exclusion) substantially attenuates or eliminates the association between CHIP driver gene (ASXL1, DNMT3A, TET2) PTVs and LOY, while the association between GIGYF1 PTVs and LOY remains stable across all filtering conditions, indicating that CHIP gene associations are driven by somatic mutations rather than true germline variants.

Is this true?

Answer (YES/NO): NO